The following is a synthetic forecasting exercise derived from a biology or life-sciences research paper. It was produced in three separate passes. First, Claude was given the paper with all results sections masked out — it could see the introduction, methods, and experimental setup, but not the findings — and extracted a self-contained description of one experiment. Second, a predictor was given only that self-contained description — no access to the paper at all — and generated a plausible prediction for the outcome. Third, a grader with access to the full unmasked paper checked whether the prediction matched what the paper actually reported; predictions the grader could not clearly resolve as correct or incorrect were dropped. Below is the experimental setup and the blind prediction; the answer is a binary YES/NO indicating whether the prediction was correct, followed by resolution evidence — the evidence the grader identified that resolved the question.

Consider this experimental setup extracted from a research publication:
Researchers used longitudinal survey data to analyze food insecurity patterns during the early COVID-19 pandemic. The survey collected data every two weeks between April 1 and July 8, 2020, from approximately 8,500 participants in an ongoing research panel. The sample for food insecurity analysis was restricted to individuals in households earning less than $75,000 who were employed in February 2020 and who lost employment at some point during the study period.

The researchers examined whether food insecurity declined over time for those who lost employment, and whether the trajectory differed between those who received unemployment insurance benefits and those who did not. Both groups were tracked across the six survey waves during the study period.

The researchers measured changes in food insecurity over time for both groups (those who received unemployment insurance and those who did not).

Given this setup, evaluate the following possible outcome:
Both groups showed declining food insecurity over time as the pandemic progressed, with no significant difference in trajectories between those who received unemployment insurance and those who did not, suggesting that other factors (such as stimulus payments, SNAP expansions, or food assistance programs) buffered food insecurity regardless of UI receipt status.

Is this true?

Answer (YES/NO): NO